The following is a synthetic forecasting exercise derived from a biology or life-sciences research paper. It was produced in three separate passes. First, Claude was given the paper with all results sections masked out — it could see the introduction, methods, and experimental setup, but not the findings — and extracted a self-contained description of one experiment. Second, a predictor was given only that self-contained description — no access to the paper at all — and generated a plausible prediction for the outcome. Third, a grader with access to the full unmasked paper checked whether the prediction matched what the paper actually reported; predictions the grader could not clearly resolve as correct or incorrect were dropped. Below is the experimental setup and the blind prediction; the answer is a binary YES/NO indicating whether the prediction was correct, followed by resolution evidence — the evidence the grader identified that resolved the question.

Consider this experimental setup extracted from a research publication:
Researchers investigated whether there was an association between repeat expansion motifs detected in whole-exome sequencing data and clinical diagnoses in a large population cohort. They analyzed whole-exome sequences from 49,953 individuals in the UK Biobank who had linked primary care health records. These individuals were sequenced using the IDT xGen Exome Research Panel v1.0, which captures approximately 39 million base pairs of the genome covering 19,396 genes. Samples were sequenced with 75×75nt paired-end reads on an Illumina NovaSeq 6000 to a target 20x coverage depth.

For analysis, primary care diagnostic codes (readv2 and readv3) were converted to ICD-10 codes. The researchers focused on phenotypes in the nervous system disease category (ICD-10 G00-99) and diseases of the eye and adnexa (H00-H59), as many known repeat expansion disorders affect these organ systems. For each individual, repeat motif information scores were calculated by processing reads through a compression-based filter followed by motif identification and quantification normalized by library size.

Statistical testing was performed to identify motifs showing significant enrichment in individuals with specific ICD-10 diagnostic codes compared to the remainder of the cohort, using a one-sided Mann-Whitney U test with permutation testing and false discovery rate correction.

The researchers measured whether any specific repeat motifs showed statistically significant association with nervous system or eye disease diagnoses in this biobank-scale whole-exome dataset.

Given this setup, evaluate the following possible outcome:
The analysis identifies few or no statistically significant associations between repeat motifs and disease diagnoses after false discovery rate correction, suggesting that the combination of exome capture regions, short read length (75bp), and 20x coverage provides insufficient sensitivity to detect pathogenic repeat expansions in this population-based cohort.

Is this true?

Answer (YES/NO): NO